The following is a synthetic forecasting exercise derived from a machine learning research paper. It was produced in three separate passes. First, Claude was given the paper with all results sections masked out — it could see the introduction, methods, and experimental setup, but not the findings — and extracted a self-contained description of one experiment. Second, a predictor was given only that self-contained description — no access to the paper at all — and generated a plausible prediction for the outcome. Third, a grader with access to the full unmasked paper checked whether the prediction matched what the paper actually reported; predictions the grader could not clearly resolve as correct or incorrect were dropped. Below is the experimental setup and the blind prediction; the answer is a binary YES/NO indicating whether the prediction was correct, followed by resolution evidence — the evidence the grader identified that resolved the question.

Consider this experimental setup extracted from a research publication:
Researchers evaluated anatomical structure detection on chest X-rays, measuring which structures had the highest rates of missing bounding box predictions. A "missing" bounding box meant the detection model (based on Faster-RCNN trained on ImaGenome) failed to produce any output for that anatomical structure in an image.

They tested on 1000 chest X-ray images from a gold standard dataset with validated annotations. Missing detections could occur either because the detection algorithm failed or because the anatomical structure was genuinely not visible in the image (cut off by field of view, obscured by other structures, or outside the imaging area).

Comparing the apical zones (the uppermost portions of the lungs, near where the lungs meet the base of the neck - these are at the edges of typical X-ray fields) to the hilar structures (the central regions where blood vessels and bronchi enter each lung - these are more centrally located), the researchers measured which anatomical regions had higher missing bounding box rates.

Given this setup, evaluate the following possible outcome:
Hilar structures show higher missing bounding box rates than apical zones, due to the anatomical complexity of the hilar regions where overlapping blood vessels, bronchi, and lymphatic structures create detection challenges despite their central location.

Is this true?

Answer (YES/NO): NO